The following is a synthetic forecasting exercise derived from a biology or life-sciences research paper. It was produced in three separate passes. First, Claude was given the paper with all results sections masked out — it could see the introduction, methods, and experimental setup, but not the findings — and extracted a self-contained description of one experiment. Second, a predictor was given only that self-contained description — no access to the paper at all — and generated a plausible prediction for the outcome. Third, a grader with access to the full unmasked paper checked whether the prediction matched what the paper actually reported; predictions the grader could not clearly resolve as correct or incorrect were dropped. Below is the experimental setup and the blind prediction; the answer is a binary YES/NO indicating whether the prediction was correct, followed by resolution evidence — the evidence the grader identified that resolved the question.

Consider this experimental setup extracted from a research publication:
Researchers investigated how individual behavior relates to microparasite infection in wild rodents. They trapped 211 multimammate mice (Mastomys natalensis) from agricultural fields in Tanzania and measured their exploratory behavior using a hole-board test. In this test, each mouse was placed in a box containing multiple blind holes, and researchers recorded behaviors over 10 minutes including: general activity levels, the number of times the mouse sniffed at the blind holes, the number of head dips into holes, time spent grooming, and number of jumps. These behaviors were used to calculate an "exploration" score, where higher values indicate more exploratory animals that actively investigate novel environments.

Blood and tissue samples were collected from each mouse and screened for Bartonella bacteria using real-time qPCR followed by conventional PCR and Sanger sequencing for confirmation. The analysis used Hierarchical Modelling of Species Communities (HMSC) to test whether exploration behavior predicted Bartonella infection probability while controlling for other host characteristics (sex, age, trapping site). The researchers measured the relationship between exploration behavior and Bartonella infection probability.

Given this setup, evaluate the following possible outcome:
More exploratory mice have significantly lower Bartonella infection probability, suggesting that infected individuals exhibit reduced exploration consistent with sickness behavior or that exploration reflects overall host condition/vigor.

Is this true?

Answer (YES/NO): YES